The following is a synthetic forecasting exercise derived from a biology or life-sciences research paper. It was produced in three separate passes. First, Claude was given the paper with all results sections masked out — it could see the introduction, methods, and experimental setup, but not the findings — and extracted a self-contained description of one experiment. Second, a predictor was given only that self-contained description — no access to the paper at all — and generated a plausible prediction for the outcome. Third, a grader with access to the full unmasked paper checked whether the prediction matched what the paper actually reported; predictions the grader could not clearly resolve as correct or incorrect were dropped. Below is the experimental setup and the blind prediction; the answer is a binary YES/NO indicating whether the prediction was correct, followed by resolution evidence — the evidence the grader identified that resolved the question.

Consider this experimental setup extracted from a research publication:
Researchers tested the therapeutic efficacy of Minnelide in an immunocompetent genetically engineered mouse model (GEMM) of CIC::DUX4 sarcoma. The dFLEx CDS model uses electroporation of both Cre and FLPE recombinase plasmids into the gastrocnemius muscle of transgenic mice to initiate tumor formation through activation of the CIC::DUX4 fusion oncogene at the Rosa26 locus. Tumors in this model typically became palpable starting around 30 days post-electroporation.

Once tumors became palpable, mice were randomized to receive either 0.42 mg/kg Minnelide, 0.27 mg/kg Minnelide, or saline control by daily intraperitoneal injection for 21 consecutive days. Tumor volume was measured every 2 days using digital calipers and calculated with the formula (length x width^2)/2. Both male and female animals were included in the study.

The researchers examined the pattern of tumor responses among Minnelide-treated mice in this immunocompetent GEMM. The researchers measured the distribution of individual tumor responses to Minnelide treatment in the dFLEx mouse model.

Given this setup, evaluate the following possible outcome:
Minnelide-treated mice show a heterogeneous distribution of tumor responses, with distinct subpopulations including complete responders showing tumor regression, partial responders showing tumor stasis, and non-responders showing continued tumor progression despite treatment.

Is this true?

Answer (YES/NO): NO